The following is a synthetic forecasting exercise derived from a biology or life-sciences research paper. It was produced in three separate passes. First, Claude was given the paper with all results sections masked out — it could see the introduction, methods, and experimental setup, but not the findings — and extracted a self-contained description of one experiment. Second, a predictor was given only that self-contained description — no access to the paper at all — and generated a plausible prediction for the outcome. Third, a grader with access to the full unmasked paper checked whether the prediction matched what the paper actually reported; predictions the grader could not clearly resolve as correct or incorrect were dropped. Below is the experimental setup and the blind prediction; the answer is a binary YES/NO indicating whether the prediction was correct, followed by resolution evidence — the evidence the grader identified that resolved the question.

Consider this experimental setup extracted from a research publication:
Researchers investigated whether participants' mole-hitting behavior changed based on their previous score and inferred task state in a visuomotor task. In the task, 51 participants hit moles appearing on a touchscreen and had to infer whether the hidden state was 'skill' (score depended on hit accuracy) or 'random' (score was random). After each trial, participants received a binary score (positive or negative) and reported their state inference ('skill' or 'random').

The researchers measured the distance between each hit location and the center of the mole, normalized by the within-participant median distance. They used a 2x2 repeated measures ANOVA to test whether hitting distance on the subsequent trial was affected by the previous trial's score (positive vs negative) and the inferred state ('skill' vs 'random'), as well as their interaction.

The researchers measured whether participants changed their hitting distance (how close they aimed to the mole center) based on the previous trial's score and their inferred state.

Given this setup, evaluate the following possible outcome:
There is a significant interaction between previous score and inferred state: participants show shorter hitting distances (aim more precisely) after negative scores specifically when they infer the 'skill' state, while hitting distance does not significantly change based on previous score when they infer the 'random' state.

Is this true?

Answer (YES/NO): NO